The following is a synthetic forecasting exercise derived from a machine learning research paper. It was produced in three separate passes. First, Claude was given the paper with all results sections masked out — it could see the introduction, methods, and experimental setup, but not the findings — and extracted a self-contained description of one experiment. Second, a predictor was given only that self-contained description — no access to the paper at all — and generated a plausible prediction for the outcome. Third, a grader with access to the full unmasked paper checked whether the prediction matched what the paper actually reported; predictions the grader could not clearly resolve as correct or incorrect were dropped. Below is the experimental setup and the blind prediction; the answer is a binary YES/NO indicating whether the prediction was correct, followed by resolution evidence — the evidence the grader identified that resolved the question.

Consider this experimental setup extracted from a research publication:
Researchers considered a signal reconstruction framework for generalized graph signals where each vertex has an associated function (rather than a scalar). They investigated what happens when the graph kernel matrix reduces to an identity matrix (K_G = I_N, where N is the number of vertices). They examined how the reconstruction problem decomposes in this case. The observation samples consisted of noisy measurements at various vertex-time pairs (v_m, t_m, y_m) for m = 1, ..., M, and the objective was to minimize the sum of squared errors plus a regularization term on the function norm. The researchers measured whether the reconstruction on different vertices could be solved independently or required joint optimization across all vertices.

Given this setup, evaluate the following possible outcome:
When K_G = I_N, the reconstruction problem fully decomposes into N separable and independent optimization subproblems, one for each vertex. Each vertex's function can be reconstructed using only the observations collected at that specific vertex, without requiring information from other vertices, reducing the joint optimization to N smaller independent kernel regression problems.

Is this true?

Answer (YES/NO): YES